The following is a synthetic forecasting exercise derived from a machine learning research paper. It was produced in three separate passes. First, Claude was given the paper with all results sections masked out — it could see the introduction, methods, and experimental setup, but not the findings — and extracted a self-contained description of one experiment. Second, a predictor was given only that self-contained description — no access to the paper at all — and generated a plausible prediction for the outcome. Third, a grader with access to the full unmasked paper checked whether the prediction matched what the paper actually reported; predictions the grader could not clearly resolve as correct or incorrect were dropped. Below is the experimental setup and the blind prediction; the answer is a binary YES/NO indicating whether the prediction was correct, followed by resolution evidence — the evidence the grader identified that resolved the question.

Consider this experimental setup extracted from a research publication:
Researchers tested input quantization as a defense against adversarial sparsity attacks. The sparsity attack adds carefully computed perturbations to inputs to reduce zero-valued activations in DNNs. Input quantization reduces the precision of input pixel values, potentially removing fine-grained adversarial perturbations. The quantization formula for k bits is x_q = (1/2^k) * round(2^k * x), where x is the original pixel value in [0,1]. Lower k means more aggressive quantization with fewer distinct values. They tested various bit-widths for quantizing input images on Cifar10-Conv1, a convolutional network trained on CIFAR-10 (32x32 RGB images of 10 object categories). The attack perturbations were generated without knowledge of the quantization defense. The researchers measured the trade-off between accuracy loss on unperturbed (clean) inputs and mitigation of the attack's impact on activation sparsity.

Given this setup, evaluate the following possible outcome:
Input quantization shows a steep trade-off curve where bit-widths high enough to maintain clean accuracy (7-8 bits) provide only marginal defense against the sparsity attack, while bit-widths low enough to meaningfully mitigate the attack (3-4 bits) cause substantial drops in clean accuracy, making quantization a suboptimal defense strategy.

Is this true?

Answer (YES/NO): NO